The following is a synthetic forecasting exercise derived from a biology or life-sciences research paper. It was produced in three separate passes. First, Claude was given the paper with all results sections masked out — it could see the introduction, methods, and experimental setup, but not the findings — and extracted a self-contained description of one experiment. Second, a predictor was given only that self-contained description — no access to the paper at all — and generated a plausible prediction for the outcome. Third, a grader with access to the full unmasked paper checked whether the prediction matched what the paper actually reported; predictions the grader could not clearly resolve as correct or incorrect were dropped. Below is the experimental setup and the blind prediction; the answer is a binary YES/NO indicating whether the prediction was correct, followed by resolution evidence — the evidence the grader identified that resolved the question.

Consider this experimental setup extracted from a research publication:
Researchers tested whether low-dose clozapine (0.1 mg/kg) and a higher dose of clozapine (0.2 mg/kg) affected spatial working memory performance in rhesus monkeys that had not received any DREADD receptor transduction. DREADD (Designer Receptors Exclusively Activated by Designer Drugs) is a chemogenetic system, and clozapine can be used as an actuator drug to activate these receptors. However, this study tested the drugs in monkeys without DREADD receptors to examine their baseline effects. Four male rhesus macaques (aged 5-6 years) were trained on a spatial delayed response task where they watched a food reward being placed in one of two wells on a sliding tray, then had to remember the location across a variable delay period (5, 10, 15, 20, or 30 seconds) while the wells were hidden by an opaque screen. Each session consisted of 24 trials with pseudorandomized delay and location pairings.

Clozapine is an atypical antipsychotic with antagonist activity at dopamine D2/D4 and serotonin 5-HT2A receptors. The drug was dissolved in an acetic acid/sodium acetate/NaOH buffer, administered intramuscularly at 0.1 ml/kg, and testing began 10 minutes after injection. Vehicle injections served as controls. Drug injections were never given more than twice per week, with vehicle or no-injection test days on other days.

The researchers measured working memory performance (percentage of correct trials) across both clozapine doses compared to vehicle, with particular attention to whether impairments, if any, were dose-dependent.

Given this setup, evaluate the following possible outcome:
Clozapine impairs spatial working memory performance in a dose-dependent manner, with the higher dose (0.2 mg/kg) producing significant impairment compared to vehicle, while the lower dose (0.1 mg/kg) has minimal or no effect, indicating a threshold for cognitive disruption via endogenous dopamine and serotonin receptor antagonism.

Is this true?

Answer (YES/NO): YES